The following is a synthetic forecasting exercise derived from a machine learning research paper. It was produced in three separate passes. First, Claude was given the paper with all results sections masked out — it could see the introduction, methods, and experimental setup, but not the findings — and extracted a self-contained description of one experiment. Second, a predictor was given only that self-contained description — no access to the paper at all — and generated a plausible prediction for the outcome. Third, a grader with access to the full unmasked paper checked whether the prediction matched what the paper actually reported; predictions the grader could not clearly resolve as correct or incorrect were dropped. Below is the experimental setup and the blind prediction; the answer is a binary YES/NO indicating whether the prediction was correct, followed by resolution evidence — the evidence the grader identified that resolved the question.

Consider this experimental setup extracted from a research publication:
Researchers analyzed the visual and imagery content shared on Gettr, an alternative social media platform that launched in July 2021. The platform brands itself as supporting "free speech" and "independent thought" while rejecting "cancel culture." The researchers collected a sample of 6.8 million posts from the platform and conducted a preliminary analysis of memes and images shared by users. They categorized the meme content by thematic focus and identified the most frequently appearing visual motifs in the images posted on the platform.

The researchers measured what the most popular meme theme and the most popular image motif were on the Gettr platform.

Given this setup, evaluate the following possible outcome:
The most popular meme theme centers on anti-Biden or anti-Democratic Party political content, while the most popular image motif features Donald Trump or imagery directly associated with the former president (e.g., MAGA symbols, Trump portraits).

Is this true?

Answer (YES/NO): NO